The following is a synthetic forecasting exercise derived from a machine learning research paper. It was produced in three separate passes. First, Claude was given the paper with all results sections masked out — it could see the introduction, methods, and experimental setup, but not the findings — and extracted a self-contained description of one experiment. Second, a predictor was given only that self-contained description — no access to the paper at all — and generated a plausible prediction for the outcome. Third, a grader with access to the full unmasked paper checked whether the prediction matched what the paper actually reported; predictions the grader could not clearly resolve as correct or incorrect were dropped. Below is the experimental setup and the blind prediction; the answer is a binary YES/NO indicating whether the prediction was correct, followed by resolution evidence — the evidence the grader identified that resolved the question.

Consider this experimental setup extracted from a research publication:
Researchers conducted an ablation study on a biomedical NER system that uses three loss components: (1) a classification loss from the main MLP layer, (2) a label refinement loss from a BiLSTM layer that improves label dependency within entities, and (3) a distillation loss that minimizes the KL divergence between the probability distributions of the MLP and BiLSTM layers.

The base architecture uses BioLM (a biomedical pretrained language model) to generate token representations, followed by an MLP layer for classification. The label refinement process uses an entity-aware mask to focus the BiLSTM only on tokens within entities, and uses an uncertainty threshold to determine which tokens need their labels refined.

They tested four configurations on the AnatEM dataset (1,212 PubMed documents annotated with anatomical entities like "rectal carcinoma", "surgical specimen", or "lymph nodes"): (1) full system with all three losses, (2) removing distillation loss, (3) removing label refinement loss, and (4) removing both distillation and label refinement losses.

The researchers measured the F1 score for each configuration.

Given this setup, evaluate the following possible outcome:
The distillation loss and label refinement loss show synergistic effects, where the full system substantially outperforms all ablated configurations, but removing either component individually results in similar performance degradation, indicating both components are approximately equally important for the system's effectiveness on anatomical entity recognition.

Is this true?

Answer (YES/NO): YES